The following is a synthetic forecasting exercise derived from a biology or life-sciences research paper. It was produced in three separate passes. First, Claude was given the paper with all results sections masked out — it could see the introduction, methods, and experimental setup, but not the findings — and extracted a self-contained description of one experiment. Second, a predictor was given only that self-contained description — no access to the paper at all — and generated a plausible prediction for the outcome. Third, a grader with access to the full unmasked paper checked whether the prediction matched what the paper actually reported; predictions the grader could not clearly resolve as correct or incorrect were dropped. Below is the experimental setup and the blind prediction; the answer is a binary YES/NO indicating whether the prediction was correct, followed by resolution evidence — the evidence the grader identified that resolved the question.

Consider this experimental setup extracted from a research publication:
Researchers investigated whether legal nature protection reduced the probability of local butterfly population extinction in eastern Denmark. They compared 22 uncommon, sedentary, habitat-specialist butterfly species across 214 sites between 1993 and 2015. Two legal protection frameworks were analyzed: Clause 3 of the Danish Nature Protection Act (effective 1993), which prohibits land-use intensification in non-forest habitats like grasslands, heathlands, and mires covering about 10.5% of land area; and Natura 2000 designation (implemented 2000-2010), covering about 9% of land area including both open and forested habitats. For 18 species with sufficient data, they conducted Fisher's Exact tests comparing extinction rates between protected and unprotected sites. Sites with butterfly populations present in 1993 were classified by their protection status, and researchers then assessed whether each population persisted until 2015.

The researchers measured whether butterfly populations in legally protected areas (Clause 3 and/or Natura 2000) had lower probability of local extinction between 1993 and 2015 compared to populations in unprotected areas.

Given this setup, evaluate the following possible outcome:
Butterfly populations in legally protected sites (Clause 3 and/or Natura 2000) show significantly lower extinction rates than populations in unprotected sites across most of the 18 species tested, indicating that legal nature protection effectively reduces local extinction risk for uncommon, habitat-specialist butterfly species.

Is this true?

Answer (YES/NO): NO